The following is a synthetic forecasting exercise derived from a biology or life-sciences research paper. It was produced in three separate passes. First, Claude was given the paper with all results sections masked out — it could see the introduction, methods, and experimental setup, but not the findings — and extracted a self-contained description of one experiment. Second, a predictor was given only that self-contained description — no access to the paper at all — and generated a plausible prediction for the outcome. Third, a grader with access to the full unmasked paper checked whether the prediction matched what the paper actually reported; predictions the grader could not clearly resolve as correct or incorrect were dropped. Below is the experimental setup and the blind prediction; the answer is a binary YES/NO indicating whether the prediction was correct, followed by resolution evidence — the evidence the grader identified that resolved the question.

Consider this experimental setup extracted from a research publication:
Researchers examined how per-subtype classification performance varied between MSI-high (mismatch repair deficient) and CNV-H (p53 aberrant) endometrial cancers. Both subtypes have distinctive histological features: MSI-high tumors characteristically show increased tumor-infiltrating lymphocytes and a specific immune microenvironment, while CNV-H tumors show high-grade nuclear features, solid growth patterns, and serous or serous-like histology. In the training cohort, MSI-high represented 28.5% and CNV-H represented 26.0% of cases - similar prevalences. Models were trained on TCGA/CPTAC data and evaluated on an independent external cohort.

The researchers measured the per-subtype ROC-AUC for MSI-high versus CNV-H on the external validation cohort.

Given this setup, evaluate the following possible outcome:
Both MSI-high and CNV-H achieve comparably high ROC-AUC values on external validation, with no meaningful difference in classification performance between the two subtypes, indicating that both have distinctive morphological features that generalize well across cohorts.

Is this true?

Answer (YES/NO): NO